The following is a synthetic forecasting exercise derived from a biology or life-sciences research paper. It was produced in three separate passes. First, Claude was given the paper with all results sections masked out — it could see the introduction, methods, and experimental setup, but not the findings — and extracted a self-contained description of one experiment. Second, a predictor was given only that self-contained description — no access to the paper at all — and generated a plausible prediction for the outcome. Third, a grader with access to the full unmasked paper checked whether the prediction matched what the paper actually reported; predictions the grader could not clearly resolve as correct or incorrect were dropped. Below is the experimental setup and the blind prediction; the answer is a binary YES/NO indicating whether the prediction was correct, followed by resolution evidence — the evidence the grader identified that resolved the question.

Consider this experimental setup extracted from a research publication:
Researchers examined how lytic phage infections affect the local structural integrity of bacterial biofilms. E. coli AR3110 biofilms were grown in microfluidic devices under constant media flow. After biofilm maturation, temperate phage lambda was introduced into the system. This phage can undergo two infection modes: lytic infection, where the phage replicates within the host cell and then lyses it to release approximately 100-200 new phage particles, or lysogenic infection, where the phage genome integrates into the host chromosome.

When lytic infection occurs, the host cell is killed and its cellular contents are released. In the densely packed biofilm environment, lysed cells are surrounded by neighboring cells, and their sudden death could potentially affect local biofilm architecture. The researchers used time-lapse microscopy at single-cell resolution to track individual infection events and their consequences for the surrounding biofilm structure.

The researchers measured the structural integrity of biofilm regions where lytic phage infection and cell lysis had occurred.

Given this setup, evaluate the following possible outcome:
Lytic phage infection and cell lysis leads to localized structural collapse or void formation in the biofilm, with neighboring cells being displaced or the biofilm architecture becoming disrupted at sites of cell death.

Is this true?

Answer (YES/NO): YES